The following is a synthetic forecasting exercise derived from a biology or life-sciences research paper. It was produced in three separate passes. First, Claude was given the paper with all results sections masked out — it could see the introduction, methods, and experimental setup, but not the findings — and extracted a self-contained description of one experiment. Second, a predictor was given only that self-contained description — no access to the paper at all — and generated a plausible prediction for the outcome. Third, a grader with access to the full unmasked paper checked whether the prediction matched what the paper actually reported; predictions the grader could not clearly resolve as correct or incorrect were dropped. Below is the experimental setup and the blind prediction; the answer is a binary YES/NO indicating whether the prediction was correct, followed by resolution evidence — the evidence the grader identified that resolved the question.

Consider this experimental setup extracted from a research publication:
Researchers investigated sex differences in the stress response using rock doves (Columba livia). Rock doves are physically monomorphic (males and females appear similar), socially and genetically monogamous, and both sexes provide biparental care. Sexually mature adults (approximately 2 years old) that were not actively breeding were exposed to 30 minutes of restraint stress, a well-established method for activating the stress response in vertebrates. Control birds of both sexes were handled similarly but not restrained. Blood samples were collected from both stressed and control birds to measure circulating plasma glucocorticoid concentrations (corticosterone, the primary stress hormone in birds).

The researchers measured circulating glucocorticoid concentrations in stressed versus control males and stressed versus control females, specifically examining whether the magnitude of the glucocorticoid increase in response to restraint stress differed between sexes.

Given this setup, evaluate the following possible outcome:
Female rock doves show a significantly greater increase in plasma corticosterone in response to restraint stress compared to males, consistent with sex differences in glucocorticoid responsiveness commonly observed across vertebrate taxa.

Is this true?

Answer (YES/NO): NO